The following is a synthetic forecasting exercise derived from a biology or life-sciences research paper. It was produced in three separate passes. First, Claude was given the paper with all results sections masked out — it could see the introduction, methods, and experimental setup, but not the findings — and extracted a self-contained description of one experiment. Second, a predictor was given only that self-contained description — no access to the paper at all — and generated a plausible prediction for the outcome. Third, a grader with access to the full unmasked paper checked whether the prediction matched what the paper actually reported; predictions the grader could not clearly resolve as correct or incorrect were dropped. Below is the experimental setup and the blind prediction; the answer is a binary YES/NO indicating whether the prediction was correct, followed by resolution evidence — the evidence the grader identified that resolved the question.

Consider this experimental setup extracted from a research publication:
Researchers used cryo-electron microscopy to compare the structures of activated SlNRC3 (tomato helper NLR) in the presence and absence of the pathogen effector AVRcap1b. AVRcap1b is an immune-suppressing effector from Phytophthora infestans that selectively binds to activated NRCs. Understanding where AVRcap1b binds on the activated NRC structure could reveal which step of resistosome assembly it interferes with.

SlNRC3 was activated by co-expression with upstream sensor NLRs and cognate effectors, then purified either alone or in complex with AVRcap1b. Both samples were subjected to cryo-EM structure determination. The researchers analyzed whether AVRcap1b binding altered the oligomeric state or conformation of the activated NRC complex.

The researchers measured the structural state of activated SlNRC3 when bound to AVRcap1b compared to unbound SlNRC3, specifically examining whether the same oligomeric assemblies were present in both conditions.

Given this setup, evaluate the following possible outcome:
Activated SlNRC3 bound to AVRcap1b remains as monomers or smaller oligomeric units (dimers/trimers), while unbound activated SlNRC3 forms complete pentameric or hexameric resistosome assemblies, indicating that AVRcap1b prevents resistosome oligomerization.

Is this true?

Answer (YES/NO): YES